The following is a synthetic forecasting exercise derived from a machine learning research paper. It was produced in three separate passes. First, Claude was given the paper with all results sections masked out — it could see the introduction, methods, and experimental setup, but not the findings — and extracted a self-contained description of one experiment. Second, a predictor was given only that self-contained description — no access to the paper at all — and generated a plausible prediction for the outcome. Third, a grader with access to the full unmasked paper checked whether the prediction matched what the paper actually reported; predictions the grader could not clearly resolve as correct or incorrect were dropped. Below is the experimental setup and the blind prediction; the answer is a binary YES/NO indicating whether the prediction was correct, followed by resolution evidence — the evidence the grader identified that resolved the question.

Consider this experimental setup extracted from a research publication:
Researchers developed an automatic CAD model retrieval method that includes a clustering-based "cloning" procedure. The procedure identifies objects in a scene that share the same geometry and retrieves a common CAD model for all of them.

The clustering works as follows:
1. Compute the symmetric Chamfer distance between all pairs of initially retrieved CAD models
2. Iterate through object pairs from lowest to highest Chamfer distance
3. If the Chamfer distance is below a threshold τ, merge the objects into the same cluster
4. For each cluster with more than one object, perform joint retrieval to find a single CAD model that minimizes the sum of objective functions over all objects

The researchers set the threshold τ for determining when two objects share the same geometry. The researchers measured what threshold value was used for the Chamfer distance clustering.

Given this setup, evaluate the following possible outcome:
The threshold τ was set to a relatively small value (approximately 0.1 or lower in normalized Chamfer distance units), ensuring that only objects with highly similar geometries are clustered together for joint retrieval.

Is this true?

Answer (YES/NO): NO